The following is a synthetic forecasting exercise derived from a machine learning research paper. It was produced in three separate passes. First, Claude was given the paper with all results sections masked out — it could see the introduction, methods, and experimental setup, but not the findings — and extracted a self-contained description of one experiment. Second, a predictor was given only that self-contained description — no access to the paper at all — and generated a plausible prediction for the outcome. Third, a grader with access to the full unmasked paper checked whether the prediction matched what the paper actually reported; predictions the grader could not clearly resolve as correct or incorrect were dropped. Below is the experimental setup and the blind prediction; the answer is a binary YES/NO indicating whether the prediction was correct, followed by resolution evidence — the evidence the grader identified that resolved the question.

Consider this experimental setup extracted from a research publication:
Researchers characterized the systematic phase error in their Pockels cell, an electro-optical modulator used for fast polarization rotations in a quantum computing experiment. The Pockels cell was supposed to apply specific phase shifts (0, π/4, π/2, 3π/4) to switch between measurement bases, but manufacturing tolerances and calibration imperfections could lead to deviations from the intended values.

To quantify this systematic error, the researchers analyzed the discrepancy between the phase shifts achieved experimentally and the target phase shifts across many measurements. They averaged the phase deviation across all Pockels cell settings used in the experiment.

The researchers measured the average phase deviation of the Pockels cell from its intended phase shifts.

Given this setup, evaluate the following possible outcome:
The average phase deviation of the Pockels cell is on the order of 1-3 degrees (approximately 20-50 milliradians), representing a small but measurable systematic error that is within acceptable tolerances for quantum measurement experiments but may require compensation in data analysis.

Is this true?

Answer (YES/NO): NO